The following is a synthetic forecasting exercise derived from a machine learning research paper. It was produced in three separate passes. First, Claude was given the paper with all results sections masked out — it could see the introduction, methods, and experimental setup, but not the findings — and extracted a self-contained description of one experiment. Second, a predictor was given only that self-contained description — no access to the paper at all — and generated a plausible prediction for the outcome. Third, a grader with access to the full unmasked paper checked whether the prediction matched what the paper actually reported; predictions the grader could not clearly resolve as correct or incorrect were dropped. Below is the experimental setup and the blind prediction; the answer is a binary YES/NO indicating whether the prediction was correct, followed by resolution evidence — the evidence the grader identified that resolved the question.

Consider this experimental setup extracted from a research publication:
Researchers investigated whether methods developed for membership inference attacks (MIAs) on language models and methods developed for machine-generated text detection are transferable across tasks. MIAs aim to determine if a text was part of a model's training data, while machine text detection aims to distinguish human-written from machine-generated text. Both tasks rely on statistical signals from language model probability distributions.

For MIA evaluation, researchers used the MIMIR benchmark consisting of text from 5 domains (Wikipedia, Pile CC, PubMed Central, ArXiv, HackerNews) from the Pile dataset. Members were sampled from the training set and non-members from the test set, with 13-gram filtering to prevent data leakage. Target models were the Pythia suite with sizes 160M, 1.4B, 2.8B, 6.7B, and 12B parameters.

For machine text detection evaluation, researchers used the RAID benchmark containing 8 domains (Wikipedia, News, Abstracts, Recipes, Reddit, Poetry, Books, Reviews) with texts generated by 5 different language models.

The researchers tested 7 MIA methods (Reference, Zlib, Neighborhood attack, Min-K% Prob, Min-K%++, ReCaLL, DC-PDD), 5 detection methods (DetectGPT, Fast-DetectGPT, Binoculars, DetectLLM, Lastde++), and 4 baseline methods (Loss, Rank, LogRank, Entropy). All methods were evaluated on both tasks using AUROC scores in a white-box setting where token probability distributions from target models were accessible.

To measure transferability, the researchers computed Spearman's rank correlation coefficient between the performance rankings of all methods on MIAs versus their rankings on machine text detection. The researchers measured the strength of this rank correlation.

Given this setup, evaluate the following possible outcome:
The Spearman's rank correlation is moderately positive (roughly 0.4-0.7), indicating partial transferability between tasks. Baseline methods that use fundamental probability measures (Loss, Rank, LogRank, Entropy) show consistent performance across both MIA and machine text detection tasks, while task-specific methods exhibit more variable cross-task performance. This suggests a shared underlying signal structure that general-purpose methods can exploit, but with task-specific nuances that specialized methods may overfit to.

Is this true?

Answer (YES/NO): NO